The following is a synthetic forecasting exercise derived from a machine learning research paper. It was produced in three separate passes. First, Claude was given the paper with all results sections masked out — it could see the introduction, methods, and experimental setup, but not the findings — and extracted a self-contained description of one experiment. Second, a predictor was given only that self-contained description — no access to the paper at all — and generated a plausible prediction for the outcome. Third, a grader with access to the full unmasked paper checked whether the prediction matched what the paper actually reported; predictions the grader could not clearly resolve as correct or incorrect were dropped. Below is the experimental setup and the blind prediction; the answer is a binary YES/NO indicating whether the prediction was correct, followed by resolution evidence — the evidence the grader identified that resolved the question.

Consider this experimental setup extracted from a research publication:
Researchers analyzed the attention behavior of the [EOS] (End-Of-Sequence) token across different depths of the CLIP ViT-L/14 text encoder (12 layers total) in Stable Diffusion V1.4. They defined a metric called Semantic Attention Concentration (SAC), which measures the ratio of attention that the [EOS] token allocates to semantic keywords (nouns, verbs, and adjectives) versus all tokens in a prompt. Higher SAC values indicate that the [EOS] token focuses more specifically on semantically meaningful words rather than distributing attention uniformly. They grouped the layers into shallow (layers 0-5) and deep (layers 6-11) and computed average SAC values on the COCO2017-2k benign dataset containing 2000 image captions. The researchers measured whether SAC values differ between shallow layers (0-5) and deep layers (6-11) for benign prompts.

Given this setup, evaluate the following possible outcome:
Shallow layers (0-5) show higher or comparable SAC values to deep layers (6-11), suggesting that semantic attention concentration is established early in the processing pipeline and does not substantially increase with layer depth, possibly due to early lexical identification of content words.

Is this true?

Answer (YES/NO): NO